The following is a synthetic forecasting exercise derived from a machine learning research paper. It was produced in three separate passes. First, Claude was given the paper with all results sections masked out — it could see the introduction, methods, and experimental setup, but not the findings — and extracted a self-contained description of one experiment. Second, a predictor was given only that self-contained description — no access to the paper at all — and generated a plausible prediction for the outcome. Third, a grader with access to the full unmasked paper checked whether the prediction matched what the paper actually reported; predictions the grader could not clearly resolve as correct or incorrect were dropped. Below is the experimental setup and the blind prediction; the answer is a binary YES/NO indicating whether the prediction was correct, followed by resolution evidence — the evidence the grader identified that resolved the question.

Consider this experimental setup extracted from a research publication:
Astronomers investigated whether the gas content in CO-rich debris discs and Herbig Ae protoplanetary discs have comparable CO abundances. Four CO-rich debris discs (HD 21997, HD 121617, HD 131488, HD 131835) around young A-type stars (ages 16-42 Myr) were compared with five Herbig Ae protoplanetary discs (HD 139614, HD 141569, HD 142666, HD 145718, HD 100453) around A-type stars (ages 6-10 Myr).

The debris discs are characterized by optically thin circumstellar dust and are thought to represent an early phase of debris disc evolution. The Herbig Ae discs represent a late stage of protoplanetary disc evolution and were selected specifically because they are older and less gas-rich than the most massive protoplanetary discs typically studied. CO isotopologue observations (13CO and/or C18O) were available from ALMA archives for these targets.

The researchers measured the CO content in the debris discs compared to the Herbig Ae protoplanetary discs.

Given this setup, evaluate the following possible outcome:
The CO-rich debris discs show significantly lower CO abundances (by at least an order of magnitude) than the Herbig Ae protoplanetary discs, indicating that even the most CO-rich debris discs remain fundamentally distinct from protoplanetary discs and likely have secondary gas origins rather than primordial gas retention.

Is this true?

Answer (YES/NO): NO